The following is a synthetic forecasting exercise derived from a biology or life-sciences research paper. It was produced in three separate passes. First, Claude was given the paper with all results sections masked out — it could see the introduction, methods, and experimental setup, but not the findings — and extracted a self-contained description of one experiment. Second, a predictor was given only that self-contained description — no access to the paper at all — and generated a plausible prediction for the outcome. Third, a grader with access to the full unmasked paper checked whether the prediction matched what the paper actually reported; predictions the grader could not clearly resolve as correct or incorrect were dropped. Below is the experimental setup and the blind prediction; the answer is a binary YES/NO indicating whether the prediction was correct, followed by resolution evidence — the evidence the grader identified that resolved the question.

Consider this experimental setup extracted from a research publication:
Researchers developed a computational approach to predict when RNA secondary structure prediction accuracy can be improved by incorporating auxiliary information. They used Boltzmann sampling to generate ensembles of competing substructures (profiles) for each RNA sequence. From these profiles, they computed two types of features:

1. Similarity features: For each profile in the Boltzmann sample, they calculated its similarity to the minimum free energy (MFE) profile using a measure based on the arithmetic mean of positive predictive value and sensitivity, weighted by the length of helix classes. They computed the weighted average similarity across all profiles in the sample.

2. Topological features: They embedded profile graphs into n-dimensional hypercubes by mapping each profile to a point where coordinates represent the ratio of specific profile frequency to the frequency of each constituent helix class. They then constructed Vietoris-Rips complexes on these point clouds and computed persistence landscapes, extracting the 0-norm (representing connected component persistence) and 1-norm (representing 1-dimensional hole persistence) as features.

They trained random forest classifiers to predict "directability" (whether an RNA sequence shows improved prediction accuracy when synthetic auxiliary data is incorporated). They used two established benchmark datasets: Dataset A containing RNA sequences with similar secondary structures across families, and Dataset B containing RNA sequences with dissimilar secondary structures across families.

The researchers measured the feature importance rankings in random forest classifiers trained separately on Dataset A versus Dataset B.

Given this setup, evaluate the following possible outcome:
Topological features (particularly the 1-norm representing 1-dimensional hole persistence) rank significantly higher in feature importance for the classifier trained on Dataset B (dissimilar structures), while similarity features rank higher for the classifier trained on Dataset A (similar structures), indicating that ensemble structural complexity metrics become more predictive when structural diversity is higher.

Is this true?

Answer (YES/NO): NO